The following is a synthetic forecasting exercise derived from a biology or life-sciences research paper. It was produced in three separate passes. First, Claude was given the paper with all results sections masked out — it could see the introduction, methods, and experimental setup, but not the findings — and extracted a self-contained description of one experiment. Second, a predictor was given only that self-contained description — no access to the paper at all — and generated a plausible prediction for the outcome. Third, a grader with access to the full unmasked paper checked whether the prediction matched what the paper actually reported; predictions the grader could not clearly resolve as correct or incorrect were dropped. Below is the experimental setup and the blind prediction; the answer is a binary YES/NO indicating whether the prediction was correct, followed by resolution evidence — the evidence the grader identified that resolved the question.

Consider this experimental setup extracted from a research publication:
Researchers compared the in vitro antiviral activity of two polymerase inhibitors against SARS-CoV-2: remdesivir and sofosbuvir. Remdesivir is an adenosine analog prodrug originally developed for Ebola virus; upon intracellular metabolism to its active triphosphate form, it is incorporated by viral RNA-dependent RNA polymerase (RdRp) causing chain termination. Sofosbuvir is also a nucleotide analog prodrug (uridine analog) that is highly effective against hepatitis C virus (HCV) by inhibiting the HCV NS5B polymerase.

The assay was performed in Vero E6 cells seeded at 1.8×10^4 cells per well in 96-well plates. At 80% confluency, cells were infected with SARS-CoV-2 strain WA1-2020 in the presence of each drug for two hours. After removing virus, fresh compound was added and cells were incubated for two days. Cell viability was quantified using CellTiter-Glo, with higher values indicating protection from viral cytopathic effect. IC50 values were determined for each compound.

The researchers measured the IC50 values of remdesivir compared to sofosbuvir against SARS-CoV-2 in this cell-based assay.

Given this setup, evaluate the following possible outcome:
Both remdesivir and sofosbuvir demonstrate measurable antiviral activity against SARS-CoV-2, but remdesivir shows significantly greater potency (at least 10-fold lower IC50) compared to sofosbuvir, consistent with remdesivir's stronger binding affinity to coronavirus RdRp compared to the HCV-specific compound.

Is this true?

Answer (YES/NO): NO